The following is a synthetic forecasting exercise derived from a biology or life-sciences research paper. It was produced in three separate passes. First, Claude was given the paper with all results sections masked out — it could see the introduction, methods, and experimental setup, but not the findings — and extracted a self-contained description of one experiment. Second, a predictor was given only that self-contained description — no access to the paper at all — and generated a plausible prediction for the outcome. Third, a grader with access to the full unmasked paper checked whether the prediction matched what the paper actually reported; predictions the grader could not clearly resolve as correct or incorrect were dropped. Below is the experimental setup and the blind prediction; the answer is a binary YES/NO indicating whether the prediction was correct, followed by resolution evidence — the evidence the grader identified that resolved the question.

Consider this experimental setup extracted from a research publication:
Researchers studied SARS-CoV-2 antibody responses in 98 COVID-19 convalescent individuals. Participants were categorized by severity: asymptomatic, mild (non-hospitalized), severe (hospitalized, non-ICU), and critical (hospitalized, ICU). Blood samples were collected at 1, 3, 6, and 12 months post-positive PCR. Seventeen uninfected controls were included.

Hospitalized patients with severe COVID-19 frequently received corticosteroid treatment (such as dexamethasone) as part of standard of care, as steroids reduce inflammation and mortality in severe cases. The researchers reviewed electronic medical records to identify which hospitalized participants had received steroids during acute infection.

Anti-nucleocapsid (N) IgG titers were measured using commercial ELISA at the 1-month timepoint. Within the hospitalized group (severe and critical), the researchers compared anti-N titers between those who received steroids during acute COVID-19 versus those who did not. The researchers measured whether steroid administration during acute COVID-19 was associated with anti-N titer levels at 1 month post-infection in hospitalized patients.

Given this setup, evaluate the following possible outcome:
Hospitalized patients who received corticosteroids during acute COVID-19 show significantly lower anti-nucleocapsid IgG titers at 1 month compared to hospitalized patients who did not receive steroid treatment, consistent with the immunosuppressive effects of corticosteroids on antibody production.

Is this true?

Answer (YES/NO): NO